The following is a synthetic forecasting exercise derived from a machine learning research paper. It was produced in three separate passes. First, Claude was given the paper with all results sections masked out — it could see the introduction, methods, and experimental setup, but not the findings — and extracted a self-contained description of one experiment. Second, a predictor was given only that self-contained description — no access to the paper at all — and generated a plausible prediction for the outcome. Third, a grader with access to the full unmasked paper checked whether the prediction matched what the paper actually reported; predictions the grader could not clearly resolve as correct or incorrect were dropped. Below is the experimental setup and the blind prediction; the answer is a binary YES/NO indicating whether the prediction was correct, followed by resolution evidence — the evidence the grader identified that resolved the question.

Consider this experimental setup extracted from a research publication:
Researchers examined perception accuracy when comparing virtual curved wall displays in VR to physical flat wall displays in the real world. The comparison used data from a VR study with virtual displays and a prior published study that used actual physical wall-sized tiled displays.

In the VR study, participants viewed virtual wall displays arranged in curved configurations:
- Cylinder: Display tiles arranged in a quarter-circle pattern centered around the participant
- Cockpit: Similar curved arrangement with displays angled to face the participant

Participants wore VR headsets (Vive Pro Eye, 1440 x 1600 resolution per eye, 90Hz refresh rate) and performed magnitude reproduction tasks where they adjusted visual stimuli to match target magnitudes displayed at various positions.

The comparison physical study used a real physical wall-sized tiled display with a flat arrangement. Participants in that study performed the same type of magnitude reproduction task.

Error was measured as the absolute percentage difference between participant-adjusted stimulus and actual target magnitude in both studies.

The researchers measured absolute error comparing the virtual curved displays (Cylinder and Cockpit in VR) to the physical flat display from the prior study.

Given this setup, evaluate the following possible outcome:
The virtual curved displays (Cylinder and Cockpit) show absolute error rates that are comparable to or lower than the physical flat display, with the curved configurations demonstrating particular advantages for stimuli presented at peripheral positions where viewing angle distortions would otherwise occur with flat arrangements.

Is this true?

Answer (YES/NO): NO